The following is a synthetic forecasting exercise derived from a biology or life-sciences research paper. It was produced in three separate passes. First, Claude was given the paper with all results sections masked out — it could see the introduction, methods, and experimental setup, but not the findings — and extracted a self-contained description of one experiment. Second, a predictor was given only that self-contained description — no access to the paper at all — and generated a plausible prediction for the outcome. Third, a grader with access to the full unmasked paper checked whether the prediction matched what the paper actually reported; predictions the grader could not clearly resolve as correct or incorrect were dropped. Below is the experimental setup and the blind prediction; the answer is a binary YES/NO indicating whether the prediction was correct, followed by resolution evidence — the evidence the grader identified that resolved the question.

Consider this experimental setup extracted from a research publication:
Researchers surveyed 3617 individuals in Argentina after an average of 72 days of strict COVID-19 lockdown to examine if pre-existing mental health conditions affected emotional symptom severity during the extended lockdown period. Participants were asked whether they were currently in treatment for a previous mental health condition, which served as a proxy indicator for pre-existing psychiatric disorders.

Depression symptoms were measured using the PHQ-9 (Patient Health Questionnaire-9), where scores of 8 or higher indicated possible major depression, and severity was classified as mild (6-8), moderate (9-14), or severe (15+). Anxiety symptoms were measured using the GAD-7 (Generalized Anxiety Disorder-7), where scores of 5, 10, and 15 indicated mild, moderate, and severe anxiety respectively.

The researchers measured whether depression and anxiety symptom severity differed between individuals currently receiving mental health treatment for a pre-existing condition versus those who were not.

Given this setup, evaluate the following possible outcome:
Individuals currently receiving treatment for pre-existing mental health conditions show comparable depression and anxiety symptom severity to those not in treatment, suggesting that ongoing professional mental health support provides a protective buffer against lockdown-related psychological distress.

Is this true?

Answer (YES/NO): NO